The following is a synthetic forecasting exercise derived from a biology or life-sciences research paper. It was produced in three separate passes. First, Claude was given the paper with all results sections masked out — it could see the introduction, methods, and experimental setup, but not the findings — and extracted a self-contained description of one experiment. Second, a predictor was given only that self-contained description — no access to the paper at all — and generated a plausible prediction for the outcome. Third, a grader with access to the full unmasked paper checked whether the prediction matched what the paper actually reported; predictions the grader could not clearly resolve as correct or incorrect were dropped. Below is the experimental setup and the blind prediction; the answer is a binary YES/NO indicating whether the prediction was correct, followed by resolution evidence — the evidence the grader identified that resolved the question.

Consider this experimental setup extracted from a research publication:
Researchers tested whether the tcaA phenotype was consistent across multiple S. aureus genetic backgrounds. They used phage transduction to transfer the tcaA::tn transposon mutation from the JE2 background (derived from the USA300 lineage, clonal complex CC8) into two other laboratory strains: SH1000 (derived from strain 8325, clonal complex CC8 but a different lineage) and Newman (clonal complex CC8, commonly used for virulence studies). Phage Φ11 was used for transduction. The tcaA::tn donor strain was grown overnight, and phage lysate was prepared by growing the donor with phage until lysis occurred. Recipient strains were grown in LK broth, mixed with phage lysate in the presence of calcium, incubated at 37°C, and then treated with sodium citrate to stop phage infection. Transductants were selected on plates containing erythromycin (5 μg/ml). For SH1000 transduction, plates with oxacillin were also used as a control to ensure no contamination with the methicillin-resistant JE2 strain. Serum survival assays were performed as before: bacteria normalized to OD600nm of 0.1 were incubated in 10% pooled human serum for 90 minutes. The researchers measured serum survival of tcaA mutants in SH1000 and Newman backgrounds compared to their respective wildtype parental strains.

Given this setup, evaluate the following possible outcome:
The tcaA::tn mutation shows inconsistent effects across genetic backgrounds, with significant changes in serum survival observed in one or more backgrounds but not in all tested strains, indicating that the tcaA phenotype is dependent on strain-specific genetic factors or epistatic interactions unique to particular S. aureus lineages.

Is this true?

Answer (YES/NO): NO